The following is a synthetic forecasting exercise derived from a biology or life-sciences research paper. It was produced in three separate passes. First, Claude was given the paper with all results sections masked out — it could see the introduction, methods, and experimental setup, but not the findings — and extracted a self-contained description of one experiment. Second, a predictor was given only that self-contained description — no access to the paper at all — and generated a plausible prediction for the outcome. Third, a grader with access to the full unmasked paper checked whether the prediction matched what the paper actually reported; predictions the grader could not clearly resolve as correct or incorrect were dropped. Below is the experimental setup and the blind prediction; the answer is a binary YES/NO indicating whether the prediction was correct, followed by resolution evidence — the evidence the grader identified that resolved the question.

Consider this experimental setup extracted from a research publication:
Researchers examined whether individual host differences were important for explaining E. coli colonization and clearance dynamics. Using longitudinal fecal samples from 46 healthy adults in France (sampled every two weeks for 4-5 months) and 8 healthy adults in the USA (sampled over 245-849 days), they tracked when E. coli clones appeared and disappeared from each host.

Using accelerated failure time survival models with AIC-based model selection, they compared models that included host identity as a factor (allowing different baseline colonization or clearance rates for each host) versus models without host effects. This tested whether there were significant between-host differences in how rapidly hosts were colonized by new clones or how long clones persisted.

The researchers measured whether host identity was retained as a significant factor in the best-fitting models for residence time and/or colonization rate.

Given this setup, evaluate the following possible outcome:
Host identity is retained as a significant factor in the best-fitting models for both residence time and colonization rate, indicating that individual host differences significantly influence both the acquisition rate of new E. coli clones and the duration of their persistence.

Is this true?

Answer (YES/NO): YES